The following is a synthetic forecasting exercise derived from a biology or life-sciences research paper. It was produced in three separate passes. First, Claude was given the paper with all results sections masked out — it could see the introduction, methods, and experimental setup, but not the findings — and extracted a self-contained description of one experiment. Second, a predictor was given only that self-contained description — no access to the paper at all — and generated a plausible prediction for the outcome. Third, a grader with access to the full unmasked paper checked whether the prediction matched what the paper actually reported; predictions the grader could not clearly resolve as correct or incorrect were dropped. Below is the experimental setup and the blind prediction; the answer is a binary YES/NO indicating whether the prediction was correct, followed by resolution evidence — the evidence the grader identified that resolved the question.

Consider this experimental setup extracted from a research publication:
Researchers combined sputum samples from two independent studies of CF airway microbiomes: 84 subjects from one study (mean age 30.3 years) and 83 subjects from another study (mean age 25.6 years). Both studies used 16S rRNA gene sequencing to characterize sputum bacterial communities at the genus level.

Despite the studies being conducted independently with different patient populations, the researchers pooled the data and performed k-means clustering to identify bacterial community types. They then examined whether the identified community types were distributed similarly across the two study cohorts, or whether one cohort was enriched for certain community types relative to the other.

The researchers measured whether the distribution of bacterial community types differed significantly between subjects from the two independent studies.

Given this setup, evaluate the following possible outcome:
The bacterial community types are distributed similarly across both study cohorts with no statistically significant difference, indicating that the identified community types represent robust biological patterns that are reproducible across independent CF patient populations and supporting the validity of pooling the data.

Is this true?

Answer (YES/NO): NO